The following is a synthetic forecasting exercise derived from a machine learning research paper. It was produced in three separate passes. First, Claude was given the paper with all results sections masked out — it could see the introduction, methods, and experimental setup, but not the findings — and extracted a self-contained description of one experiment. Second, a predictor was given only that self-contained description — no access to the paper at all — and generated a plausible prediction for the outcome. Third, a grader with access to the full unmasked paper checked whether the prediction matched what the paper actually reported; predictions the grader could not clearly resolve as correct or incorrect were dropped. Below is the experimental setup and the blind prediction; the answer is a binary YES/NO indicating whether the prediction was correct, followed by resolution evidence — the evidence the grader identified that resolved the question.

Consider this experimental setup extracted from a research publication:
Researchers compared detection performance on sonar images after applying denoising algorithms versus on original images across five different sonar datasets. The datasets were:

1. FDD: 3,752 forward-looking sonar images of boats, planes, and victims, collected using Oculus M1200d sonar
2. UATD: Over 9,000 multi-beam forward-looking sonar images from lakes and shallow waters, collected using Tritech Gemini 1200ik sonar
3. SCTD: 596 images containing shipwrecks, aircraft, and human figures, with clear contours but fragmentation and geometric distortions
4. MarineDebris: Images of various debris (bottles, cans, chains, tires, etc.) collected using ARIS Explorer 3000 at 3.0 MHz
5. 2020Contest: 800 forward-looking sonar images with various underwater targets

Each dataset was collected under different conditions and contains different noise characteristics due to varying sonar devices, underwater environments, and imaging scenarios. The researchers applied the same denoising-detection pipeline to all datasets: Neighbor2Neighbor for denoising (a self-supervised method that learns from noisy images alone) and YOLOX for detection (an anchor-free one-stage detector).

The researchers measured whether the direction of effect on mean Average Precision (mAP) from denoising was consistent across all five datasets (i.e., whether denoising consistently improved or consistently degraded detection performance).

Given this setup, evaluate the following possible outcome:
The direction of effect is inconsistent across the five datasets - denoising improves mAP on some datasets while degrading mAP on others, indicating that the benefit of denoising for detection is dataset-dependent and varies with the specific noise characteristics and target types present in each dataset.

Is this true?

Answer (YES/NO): NO